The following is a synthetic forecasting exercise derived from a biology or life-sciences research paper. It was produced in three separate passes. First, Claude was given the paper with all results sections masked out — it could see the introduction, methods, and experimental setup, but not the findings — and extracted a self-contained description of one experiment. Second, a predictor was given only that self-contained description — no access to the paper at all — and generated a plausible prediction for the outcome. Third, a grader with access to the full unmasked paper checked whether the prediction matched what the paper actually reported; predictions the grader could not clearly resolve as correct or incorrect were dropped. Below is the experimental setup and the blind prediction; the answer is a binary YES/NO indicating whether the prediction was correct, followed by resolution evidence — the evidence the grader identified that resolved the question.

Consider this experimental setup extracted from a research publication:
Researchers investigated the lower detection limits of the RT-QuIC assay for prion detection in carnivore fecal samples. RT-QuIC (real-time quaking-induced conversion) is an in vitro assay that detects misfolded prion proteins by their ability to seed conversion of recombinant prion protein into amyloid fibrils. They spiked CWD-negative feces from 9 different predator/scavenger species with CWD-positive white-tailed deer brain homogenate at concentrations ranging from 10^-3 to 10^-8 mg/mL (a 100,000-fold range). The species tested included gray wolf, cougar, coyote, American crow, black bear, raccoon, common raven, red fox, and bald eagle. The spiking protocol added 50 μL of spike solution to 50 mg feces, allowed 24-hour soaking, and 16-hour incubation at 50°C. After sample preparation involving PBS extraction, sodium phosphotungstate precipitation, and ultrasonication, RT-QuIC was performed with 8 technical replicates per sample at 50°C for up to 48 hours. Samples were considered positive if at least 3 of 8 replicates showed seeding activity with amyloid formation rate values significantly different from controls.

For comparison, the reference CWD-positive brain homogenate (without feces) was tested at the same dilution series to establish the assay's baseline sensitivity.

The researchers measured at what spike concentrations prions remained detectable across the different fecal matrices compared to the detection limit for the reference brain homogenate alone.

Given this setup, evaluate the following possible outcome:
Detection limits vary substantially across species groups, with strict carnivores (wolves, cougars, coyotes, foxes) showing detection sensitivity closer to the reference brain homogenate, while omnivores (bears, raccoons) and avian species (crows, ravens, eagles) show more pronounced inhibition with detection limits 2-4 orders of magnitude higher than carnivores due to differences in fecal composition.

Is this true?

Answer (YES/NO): NO